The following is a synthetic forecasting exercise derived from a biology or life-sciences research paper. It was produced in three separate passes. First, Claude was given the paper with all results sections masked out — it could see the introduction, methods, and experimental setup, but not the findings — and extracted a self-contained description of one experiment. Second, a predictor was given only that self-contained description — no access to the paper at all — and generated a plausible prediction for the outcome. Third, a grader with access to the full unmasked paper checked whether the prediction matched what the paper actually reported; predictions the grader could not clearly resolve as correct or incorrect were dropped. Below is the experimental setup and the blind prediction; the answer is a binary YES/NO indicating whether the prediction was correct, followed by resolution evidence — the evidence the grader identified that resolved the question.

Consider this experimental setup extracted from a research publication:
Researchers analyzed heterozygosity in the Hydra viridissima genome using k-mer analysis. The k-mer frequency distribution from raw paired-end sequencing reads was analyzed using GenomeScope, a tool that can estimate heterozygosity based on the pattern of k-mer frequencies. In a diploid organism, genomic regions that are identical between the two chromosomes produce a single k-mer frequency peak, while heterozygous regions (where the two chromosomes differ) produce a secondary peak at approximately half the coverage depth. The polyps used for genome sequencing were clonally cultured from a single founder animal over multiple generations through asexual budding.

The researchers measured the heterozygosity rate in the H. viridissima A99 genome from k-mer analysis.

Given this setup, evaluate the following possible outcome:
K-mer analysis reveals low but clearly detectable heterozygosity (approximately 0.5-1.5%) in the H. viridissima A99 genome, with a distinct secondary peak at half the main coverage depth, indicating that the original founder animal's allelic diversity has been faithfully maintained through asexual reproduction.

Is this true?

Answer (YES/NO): NO